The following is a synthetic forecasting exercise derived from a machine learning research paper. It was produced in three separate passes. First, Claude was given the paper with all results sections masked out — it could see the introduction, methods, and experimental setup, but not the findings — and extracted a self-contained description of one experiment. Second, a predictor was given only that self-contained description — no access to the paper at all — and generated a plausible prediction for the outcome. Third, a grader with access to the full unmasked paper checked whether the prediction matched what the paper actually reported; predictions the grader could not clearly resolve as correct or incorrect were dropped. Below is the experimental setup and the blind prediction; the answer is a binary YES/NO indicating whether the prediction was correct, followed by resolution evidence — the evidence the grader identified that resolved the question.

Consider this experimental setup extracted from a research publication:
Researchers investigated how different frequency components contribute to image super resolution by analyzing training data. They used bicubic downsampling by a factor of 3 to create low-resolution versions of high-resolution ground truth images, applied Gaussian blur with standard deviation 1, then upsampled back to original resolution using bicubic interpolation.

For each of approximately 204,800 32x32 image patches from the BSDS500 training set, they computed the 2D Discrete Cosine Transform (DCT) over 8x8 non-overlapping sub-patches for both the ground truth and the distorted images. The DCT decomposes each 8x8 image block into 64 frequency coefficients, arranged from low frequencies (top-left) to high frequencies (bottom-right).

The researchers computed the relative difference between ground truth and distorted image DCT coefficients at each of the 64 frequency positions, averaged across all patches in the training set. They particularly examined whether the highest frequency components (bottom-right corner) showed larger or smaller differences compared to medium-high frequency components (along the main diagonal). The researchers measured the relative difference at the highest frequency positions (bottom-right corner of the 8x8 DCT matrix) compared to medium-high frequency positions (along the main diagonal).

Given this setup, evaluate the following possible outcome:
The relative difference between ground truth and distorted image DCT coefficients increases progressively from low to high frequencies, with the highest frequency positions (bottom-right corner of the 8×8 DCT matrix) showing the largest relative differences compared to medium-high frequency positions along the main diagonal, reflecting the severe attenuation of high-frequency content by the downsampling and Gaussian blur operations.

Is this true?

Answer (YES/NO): NO